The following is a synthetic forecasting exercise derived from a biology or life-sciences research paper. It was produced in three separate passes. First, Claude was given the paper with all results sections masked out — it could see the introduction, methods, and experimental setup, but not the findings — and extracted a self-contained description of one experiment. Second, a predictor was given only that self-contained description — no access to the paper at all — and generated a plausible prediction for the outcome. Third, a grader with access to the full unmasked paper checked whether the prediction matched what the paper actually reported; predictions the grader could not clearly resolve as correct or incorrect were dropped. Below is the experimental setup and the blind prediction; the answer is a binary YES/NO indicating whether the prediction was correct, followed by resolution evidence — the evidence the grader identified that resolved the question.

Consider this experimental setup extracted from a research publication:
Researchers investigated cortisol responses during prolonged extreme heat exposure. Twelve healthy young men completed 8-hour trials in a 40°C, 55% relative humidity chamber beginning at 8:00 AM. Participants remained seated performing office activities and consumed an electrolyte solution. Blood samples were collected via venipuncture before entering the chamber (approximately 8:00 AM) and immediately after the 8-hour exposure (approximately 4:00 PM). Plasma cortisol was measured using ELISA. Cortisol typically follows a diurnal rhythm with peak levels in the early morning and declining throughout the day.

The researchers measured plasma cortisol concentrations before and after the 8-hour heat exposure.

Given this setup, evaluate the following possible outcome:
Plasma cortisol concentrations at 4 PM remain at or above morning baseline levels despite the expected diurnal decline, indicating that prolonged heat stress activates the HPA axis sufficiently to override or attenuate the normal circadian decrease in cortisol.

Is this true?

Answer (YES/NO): YES